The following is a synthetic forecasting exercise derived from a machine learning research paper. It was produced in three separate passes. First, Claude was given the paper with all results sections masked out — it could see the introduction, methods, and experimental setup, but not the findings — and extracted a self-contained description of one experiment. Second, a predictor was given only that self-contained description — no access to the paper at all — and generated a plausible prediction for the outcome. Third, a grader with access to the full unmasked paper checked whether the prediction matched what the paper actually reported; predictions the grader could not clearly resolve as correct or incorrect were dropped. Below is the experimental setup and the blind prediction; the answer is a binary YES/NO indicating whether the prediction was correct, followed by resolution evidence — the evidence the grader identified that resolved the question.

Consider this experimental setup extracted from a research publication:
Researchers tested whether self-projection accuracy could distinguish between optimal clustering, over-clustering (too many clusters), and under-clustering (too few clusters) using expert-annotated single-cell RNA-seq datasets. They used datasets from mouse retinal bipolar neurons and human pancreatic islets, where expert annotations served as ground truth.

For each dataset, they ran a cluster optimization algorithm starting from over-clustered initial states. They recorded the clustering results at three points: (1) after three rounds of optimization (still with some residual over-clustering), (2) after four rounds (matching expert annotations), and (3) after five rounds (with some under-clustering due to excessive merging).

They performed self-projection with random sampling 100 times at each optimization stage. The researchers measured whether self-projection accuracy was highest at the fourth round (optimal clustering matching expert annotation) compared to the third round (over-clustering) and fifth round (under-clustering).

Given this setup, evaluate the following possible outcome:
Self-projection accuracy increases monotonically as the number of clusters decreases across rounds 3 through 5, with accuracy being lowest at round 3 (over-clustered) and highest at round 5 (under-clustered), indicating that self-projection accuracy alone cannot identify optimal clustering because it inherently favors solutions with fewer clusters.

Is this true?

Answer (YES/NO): NO